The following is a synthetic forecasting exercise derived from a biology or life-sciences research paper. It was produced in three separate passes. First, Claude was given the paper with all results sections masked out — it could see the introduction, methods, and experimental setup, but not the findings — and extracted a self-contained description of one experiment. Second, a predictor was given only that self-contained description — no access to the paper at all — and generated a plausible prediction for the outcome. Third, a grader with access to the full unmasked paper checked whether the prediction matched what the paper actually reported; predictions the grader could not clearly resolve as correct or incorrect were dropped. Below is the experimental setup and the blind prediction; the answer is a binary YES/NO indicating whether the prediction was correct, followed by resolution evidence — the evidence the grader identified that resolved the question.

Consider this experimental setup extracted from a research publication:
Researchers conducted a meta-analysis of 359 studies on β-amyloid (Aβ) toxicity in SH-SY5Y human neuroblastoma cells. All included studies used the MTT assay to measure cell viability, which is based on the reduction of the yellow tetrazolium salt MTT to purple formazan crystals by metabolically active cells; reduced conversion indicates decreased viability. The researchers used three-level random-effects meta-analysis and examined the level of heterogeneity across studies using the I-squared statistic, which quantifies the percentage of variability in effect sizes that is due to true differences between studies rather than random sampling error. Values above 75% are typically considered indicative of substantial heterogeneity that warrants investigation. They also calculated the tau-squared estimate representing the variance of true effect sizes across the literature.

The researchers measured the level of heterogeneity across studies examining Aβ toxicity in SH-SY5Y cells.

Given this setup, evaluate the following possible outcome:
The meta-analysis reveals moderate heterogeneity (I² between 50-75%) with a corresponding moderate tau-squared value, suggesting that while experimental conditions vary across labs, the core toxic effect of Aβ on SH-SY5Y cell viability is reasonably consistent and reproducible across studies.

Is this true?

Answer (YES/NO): NO